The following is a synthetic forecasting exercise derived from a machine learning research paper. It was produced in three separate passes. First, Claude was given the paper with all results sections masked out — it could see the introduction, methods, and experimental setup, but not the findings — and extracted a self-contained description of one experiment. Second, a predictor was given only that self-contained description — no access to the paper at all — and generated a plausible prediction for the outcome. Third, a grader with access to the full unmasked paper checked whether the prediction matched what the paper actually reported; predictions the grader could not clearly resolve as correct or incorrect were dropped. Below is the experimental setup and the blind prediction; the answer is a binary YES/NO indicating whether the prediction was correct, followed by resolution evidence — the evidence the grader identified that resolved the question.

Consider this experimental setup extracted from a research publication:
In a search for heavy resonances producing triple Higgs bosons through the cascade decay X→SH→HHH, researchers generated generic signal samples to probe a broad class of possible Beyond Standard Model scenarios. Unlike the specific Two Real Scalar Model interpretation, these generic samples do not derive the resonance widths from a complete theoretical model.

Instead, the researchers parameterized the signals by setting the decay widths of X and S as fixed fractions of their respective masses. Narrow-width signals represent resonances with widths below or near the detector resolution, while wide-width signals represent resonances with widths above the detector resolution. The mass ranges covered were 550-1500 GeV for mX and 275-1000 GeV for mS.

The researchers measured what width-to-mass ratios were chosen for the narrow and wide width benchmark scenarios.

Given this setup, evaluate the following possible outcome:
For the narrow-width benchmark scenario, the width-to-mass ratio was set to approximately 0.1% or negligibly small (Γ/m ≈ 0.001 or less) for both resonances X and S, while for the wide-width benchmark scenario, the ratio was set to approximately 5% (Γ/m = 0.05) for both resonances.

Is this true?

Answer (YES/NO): NO